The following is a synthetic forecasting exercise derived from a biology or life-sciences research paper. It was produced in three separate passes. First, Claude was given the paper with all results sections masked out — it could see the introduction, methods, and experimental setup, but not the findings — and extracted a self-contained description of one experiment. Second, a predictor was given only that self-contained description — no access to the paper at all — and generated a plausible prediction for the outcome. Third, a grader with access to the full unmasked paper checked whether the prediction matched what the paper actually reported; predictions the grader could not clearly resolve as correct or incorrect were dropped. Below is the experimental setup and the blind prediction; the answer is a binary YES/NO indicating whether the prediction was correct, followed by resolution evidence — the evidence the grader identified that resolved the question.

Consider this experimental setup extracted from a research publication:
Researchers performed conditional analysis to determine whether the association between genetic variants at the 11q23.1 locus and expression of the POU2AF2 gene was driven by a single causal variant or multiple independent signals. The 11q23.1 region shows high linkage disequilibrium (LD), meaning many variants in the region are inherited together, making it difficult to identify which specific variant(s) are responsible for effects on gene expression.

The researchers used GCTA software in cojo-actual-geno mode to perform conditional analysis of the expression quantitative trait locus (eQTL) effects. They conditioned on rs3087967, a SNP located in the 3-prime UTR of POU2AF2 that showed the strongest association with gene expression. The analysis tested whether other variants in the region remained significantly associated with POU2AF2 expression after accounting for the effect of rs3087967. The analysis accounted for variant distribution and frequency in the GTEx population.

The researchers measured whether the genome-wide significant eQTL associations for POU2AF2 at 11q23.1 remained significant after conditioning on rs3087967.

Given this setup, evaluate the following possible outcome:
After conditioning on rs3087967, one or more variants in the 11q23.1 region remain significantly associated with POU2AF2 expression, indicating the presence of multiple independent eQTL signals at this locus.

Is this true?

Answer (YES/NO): NO